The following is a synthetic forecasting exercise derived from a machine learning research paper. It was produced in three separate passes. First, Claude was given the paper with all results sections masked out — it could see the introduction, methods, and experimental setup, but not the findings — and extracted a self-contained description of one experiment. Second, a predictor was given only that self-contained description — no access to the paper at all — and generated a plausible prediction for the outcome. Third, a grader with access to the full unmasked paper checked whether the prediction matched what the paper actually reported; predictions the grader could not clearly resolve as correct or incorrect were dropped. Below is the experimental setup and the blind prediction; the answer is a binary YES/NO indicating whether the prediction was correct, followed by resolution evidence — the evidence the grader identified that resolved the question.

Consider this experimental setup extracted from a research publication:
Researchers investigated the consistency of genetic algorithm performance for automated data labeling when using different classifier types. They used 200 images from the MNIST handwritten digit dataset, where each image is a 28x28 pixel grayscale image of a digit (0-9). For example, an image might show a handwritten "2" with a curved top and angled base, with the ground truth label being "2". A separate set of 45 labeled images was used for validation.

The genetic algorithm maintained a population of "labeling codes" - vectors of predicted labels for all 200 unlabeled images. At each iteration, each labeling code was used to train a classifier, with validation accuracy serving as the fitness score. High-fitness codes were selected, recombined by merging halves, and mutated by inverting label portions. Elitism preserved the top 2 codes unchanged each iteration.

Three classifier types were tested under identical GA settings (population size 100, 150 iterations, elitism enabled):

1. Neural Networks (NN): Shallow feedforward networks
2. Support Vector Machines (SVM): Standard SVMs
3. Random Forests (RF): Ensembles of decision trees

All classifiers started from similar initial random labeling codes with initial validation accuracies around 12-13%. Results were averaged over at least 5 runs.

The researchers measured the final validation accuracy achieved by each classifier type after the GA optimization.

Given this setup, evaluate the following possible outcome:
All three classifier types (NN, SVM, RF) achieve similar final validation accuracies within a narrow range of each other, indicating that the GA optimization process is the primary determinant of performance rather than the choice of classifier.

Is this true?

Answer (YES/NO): NO